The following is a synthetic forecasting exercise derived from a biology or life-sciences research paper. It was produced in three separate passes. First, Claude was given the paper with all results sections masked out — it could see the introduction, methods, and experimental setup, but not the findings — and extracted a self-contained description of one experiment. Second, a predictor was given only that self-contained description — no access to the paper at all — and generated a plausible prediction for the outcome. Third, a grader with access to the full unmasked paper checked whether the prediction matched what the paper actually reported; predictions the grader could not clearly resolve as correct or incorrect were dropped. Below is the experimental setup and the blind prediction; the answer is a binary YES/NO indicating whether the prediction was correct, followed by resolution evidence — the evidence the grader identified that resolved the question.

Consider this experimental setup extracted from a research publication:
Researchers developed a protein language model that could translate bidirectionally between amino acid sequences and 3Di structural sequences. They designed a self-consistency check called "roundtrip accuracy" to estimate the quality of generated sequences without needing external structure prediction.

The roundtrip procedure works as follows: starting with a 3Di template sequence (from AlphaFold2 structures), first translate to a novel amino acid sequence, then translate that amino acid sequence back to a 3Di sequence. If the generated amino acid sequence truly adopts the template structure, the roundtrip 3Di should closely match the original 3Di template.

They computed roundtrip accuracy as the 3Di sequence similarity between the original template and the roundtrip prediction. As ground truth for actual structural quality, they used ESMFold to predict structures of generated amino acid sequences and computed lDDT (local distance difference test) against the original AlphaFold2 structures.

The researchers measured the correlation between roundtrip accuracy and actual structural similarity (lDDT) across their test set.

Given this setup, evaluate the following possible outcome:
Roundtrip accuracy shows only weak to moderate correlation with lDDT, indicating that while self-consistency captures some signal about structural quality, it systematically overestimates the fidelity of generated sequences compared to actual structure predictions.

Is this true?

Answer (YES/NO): NO